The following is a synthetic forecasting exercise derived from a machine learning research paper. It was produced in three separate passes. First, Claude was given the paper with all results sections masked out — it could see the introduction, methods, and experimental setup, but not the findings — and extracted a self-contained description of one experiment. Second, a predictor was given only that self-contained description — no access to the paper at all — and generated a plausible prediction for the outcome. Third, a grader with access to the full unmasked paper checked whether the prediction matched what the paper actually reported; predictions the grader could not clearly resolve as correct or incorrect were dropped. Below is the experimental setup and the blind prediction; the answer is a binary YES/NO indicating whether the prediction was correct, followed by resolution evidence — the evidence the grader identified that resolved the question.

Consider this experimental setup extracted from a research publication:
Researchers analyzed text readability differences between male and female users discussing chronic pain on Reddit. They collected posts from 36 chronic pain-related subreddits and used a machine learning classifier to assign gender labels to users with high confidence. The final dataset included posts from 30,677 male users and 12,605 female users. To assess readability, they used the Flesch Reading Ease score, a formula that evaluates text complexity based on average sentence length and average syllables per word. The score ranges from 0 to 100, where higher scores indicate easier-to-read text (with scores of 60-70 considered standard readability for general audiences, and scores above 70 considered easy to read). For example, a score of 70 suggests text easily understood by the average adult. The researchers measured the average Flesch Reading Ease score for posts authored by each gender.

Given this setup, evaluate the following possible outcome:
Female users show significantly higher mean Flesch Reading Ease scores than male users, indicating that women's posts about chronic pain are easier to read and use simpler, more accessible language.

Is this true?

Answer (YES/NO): NO